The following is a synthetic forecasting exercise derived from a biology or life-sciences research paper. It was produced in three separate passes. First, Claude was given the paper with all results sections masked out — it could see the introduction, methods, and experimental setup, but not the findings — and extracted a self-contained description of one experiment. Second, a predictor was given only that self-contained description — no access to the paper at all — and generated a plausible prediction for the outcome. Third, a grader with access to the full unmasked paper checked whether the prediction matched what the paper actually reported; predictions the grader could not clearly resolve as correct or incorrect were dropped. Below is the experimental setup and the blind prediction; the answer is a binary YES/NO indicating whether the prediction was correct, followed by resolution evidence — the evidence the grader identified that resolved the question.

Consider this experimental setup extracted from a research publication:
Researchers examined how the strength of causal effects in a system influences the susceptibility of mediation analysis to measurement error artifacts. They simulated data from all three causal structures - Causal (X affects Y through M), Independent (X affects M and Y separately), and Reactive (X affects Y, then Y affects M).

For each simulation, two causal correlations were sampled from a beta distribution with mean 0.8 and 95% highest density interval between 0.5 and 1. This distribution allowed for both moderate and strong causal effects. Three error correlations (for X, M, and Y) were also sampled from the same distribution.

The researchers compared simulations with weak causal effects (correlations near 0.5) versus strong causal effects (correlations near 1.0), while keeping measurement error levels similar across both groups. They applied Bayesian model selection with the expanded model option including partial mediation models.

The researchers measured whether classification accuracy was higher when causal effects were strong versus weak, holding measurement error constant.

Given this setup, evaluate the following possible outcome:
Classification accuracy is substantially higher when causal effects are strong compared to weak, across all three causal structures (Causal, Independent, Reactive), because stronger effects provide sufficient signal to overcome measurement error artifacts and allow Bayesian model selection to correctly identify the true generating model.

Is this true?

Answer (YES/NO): NO